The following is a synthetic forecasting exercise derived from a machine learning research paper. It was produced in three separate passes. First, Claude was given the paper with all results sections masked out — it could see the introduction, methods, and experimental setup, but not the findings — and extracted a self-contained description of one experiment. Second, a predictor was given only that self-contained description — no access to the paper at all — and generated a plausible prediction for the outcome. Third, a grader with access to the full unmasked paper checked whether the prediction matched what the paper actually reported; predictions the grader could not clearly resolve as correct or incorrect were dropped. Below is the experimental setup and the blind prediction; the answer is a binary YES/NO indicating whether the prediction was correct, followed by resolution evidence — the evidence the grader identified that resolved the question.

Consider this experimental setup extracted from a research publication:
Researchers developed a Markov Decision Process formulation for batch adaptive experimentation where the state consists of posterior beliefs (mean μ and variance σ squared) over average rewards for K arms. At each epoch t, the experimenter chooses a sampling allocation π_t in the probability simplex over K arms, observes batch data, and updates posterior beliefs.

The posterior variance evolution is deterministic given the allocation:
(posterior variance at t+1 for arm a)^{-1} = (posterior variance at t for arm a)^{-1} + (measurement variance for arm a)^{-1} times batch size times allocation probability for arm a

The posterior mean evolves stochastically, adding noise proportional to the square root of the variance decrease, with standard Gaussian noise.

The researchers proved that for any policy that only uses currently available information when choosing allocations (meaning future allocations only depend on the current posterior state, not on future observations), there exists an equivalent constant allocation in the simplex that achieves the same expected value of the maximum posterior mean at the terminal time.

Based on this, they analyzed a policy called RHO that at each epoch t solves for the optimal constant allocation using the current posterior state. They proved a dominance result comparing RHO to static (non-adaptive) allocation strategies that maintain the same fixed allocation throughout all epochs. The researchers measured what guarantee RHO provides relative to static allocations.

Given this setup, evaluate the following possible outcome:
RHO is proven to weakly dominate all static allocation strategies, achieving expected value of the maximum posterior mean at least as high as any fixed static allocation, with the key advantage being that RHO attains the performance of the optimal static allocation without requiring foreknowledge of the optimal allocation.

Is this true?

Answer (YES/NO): YES